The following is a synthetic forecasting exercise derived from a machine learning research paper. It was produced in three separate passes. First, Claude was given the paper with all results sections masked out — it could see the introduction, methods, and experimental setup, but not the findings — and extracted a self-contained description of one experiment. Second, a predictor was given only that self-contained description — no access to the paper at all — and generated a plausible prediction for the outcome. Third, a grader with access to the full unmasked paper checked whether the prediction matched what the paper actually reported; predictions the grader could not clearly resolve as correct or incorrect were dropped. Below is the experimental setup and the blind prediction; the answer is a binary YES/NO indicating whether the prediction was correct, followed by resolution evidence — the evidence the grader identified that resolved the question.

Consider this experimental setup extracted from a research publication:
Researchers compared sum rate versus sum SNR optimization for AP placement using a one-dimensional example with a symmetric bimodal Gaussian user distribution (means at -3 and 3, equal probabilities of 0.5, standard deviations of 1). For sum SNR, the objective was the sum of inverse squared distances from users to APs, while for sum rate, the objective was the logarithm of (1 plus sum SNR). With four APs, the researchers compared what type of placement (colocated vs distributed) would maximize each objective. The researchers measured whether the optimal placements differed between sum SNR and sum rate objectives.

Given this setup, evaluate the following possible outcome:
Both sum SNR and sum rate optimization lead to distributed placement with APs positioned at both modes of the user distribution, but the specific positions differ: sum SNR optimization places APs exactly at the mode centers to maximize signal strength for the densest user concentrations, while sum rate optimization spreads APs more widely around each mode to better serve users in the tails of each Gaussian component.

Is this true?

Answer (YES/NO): NO